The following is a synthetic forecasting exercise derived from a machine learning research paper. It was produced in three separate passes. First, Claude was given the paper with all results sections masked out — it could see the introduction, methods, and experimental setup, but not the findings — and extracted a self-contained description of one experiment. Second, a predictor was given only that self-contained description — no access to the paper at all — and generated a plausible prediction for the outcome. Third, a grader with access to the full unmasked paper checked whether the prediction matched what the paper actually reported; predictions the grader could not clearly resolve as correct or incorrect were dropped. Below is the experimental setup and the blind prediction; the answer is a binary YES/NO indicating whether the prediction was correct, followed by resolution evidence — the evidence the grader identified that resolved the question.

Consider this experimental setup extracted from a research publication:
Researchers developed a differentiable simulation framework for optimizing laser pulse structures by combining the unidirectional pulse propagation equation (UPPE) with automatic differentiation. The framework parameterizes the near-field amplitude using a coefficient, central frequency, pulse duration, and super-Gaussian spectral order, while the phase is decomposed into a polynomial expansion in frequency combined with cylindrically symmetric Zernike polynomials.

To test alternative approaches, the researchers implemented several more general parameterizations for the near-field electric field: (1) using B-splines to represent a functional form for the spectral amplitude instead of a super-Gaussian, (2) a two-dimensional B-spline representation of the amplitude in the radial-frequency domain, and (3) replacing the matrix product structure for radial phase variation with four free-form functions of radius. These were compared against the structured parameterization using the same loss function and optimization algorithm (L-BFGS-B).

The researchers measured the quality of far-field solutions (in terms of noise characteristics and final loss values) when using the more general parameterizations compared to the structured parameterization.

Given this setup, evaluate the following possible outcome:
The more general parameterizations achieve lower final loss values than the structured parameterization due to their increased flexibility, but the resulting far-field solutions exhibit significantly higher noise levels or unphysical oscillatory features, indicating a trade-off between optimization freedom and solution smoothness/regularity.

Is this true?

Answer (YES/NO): NO